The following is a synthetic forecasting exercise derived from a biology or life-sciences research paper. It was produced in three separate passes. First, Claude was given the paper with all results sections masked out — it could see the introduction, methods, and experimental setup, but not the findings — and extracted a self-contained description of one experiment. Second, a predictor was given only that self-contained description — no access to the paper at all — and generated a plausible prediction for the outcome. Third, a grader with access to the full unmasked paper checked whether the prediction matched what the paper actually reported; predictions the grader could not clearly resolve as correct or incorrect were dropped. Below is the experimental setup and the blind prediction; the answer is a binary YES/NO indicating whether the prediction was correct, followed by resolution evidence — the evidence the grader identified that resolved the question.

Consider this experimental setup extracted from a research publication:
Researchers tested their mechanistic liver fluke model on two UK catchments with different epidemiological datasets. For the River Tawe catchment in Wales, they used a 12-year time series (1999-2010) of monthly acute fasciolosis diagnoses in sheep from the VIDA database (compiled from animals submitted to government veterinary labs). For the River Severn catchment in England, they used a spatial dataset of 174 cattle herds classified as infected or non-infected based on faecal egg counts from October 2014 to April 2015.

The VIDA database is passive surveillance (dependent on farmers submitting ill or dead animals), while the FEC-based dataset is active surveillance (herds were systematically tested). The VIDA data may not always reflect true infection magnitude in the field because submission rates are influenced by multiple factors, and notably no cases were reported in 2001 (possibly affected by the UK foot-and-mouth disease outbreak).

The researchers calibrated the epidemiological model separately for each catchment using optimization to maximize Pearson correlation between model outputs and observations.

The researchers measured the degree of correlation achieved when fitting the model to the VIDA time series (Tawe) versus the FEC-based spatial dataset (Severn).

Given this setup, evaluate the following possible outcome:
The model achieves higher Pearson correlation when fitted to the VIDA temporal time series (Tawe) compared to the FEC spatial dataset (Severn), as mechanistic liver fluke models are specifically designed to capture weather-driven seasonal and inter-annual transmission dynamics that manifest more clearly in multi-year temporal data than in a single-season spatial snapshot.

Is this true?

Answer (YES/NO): NO